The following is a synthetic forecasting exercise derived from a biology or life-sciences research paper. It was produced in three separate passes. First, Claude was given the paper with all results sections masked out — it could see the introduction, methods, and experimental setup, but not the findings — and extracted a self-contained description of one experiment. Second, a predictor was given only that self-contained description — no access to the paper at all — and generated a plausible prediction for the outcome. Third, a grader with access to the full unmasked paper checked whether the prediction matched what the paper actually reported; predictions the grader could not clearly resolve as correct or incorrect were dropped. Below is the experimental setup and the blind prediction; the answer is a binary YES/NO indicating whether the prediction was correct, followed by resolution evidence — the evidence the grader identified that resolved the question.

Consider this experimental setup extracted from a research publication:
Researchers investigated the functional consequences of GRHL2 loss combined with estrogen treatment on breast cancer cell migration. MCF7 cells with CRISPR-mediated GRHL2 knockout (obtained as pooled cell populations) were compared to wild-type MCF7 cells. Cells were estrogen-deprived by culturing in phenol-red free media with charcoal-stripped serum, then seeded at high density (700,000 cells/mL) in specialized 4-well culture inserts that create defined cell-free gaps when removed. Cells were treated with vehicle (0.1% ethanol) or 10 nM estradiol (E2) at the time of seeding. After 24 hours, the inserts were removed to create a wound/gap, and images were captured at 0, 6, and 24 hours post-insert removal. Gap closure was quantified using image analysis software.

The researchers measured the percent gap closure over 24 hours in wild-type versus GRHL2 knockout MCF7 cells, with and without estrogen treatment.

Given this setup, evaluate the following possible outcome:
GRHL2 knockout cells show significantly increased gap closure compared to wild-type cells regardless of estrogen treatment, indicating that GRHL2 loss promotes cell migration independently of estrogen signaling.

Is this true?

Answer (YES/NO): NO